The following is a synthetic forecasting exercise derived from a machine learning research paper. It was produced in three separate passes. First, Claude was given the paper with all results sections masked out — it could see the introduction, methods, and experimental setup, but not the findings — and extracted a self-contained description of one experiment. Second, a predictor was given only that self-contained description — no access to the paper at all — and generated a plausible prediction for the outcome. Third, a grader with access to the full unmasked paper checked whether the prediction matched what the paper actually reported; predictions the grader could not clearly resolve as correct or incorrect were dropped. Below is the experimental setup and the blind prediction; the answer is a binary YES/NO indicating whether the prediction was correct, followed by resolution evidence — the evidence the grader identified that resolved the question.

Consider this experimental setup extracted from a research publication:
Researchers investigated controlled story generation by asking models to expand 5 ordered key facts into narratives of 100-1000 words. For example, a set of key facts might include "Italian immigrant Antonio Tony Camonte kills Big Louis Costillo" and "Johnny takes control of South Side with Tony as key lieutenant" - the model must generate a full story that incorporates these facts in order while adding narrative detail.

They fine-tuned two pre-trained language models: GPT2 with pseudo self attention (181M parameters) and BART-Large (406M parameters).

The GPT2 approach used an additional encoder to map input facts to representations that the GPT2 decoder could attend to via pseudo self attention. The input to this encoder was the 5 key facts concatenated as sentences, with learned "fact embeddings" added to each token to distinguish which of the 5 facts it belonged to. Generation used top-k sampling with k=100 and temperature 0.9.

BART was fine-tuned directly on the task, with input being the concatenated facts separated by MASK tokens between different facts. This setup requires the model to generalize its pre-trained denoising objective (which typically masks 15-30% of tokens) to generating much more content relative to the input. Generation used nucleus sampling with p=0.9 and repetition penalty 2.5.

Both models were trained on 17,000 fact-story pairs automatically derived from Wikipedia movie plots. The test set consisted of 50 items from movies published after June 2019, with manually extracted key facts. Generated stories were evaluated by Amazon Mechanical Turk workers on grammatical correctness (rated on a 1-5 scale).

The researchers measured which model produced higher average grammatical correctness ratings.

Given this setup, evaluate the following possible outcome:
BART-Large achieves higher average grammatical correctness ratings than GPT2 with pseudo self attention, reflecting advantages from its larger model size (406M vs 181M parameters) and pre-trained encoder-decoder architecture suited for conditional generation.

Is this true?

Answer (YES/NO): NO